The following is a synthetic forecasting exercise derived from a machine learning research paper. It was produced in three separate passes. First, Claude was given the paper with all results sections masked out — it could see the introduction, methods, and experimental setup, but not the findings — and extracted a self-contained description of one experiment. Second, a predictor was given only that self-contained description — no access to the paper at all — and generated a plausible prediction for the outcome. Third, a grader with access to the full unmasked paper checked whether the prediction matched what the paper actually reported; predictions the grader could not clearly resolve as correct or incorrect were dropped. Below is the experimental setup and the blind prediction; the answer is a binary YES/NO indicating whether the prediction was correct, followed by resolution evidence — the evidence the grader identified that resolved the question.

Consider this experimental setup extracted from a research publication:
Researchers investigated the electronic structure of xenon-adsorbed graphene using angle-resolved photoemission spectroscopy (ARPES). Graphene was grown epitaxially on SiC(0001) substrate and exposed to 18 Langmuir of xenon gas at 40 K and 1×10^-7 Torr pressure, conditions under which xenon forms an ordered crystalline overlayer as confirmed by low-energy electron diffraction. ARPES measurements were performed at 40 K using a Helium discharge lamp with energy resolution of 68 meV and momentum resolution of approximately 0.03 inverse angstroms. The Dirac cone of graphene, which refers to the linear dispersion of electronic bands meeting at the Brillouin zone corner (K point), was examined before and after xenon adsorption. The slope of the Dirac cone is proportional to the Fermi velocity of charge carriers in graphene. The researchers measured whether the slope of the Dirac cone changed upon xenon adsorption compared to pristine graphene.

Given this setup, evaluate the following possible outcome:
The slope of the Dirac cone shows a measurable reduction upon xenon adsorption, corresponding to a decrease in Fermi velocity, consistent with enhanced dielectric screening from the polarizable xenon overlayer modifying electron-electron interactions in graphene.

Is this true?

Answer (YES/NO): NO